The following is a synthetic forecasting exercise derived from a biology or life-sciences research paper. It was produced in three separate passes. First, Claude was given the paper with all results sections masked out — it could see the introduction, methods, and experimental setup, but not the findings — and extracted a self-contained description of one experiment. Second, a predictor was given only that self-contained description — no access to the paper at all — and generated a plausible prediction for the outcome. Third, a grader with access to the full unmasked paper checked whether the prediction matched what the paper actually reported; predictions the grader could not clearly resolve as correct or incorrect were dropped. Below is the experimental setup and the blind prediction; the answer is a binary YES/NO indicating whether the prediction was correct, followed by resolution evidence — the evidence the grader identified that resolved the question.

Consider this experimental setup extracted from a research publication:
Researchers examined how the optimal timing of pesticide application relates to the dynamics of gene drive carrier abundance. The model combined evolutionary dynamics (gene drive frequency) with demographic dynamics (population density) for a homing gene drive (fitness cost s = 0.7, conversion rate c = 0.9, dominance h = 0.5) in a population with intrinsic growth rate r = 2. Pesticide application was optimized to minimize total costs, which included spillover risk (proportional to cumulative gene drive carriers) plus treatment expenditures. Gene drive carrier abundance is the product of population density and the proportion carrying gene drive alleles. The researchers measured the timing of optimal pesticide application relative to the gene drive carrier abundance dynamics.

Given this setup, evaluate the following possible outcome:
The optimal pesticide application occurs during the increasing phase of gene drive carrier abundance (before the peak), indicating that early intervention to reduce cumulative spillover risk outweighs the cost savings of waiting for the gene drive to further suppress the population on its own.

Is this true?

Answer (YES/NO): NO